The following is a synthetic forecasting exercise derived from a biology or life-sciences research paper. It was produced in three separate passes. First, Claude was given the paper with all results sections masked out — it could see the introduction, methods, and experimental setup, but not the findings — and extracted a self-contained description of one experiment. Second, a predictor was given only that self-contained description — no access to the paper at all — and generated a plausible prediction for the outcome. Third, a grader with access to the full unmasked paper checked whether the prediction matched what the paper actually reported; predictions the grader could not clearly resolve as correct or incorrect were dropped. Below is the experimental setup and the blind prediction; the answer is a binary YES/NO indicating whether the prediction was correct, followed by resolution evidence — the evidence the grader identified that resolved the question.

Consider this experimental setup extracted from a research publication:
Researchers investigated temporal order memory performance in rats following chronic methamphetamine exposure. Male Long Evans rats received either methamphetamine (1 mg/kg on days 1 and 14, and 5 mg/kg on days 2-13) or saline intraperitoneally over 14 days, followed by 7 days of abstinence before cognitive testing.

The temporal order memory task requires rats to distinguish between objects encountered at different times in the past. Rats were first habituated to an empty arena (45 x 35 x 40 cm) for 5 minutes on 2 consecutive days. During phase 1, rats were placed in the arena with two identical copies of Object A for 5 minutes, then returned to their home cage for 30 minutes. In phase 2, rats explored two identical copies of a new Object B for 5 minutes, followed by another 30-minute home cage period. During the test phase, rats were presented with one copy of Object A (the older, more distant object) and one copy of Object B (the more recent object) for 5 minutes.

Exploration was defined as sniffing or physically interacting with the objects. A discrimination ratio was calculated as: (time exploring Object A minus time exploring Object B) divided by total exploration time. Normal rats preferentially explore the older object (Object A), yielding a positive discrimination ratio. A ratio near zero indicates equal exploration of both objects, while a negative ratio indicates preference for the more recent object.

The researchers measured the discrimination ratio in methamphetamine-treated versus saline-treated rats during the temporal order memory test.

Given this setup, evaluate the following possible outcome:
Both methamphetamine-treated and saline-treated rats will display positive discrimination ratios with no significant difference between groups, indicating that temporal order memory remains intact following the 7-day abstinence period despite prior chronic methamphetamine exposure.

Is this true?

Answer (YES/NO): NO